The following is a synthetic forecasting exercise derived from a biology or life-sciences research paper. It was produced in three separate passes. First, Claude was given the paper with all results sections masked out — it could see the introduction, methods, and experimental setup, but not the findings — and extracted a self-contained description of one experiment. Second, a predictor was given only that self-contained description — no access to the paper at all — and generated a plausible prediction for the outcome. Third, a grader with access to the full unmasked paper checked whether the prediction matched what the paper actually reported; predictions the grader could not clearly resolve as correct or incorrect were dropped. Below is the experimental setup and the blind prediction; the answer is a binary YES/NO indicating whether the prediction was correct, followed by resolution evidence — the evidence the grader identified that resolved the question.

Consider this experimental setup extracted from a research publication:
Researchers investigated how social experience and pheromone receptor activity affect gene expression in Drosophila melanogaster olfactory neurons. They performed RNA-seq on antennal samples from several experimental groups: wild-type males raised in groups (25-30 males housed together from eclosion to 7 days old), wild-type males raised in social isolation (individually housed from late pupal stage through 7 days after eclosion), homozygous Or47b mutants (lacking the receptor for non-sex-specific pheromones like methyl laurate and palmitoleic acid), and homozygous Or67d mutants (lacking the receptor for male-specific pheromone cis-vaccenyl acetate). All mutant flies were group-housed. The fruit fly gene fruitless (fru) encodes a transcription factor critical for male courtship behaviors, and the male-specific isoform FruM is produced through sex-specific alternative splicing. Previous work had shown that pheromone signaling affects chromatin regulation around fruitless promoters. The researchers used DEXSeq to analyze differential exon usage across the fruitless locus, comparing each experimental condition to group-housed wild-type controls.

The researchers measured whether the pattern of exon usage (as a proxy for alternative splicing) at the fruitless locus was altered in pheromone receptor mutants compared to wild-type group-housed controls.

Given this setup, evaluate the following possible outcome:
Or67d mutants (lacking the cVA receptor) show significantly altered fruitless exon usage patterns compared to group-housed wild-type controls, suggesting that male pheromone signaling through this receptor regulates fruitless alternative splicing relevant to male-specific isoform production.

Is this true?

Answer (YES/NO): YES